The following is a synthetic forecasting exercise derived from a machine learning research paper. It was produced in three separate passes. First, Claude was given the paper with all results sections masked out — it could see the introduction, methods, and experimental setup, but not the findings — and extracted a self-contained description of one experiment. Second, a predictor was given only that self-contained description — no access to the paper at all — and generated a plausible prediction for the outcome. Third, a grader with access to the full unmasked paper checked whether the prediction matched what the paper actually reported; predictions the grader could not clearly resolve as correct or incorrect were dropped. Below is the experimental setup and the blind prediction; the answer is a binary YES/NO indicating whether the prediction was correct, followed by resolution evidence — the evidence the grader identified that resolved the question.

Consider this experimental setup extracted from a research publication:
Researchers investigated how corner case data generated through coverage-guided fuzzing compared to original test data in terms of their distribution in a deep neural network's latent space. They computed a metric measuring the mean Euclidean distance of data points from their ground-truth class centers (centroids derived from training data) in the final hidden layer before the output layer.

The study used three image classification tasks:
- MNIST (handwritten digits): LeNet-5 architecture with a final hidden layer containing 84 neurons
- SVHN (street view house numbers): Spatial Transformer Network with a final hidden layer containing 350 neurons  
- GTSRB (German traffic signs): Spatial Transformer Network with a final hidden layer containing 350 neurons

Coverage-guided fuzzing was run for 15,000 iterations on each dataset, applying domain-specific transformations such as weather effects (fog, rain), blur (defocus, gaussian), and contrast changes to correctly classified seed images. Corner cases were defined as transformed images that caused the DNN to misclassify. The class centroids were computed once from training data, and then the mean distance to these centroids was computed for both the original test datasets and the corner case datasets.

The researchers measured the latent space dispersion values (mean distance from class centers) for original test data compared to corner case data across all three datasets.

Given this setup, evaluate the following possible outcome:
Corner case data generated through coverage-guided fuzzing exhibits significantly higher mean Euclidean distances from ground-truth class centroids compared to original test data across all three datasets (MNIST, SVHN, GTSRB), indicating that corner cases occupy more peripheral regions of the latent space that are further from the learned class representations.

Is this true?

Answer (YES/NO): YES